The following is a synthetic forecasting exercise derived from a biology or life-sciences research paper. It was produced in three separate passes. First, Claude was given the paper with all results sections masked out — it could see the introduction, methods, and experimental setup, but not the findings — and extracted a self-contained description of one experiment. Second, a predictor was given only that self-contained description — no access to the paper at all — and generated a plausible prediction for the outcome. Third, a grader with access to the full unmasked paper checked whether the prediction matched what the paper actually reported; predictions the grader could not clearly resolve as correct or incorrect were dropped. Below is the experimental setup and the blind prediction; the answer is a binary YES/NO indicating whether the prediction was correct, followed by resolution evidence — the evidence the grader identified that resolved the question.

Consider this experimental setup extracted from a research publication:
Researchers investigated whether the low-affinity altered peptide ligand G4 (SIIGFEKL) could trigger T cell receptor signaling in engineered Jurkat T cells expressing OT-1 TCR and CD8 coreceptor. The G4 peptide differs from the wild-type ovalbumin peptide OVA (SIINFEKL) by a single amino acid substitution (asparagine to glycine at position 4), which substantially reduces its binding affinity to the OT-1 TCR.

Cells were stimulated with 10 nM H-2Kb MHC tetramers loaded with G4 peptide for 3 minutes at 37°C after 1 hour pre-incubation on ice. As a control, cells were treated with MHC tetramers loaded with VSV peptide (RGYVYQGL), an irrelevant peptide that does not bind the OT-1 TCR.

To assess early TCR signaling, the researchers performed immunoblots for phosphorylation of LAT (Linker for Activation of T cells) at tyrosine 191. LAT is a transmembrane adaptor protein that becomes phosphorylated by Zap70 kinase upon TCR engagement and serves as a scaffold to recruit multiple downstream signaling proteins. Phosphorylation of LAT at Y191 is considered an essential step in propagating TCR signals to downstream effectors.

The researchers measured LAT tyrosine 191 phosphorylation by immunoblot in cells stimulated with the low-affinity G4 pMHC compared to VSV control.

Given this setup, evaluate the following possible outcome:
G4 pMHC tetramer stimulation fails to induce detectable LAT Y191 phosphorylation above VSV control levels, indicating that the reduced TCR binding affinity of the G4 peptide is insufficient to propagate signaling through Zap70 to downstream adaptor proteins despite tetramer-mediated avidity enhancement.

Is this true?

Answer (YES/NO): YES